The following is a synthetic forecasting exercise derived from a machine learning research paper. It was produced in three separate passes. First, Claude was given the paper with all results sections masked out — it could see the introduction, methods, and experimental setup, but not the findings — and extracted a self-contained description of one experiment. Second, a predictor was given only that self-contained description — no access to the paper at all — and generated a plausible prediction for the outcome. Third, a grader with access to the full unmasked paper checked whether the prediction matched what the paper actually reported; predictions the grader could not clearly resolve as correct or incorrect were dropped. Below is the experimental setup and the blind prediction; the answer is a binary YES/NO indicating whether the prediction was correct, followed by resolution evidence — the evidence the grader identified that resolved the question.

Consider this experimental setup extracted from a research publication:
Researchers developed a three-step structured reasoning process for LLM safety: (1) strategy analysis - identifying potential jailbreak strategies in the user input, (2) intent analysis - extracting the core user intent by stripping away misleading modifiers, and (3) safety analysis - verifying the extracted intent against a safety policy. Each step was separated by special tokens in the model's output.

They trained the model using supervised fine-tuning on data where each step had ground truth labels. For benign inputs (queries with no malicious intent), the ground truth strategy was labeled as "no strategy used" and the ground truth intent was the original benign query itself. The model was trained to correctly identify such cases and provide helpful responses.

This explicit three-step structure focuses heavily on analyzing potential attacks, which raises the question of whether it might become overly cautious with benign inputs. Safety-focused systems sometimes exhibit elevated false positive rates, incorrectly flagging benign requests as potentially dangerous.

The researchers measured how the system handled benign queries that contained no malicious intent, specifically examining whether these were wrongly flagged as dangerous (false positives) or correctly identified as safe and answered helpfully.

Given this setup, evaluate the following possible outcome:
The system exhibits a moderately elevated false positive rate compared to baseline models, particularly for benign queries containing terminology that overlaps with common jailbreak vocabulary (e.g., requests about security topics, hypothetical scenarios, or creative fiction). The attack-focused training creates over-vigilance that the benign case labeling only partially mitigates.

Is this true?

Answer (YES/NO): YES